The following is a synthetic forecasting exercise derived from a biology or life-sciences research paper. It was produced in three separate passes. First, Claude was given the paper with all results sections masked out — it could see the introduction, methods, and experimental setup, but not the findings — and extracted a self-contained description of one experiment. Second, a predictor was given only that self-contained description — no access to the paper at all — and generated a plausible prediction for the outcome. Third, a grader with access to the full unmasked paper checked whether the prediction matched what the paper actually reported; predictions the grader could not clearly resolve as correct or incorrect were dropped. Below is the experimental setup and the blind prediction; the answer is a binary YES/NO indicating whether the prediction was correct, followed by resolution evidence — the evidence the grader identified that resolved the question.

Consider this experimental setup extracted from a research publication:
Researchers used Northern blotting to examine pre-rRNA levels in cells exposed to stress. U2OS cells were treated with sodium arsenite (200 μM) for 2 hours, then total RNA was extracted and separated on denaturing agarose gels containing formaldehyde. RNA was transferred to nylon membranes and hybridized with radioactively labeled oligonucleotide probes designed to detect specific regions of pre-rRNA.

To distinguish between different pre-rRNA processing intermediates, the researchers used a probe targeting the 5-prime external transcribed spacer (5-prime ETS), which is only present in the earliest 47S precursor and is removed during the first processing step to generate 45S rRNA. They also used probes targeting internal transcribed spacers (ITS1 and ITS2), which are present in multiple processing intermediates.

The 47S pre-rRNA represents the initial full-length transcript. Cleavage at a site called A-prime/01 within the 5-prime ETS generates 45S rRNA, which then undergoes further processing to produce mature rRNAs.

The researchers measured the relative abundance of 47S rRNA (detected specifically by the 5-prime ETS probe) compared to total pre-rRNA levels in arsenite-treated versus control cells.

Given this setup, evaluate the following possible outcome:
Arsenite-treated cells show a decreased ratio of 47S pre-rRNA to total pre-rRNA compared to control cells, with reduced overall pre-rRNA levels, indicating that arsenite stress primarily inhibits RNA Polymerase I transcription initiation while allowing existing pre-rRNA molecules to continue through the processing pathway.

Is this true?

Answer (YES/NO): NO